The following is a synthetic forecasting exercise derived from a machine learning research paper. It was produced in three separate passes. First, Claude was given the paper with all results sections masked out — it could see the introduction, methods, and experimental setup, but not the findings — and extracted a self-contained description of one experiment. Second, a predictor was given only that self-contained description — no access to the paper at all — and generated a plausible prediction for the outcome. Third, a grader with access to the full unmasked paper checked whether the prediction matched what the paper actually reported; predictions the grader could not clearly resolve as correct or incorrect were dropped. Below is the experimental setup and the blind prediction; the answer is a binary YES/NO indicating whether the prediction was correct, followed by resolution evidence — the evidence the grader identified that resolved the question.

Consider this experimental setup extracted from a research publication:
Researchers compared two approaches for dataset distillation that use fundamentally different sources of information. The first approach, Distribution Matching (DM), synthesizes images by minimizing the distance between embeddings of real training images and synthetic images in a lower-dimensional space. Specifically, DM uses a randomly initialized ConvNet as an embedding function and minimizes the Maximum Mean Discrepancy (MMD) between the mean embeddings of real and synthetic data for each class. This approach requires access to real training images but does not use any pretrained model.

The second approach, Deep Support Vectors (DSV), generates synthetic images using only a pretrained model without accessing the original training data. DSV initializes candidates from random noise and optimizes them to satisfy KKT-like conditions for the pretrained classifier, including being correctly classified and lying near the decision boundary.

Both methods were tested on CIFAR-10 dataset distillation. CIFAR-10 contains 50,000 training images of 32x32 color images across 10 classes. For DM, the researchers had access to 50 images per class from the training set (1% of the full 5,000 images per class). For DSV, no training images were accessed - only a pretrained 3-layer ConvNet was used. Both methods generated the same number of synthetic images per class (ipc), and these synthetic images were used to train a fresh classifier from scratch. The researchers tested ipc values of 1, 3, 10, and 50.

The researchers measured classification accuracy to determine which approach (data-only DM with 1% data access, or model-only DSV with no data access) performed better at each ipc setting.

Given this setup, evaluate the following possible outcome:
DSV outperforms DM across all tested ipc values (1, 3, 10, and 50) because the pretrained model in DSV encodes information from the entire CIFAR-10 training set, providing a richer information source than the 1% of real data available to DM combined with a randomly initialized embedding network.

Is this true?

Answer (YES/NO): NO